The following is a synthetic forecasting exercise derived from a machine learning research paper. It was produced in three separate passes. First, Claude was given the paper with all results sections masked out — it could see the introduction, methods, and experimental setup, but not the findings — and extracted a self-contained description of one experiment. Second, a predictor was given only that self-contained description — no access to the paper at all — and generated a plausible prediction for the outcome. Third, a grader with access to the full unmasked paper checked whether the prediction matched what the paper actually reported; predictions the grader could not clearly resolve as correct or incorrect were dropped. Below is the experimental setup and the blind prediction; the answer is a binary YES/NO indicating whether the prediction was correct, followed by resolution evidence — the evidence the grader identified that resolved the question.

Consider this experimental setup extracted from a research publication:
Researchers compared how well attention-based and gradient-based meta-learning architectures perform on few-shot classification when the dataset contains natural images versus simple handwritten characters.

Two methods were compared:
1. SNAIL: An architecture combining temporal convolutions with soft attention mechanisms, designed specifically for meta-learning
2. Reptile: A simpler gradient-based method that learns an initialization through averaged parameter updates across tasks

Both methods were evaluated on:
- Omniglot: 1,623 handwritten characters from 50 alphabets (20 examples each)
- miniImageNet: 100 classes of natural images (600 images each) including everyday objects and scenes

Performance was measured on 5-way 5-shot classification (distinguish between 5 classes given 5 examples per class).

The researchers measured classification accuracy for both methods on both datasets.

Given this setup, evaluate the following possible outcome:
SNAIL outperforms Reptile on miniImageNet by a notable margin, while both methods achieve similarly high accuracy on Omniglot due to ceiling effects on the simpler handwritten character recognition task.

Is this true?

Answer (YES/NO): NO